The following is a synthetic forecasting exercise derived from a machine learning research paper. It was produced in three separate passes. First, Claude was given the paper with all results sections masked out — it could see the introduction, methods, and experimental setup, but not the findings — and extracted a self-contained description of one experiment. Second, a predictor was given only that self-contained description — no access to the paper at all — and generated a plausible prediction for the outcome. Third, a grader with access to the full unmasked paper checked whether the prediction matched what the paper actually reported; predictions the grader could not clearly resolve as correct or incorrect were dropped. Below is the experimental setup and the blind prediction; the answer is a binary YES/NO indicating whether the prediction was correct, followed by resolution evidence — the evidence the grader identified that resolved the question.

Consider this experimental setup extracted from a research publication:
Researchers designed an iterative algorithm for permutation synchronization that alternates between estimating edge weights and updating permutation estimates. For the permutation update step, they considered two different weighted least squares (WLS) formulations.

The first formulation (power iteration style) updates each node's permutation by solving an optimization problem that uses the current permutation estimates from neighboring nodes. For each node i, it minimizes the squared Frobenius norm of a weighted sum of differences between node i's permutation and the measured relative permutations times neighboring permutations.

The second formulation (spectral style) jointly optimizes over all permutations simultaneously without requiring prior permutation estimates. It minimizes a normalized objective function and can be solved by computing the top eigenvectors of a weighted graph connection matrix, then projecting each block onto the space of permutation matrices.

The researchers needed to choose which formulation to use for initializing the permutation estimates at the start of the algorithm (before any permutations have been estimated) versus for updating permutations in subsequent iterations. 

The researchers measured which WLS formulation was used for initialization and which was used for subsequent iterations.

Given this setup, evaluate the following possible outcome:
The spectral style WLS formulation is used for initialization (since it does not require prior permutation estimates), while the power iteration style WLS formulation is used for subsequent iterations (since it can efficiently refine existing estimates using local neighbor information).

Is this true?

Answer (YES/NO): YES